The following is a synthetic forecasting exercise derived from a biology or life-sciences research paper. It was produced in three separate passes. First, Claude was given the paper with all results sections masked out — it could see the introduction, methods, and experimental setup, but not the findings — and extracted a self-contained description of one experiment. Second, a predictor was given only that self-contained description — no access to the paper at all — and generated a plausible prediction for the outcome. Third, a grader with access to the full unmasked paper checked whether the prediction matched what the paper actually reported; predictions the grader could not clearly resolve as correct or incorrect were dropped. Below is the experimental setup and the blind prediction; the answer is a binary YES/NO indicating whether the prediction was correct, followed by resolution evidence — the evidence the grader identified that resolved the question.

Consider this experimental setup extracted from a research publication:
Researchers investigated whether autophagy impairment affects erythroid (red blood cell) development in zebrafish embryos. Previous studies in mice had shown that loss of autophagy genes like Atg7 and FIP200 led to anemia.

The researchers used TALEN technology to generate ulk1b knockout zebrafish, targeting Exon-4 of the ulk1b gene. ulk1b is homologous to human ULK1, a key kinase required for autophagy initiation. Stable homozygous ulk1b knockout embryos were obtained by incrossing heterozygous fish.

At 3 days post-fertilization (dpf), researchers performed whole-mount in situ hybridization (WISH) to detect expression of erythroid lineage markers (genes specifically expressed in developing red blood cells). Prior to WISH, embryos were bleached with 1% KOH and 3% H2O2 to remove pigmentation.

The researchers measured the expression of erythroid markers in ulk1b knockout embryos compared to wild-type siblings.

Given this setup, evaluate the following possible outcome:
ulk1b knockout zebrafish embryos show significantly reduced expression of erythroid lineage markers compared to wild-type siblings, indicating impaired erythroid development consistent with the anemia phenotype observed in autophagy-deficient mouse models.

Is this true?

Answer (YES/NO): YES